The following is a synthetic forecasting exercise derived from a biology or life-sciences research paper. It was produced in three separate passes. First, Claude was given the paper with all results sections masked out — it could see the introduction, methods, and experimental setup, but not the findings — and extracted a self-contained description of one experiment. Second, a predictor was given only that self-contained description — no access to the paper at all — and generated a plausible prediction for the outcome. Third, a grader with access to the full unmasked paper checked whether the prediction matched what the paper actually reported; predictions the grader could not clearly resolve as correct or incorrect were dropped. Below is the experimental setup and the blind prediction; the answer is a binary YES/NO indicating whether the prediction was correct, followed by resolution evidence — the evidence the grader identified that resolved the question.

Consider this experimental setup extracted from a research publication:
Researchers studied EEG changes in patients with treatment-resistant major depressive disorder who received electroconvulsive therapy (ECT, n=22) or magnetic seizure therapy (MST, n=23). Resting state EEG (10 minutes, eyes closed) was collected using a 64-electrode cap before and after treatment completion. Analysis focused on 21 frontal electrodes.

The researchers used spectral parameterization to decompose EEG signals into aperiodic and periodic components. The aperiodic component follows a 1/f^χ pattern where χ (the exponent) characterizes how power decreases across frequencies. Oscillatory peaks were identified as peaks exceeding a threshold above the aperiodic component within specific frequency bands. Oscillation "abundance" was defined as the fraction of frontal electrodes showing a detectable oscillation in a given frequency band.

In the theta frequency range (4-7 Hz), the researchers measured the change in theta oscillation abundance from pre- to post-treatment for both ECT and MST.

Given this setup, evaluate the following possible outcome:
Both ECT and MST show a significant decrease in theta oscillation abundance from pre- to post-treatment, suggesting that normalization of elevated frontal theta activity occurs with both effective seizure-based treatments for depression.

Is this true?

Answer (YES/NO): NO